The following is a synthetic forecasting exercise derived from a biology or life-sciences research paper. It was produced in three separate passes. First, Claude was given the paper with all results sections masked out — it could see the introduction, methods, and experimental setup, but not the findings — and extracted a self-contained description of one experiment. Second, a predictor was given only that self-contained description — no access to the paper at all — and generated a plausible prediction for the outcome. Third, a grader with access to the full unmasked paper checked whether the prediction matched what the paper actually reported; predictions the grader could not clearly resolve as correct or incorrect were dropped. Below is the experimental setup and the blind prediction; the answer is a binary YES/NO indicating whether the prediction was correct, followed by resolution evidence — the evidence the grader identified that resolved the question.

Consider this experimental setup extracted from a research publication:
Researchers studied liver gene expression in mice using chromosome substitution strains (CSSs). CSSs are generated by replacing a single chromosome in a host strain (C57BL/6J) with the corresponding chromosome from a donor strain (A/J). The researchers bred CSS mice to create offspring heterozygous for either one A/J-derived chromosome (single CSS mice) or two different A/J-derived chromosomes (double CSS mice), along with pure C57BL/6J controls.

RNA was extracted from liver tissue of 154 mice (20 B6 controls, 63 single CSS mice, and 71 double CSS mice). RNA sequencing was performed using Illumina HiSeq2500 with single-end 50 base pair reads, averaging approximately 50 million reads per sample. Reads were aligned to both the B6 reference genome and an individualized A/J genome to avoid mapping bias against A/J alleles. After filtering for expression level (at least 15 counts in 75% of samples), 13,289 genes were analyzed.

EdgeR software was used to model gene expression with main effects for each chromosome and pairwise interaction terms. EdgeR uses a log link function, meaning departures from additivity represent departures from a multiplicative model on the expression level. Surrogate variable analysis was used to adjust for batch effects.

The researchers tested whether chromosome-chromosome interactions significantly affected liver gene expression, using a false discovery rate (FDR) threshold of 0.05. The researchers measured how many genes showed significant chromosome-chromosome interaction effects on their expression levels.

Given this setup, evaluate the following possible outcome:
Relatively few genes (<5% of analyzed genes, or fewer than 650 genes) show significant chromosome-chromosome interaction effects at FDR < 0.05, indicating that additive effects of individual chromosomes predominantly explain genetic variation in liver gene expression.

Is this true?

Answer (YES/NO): NO